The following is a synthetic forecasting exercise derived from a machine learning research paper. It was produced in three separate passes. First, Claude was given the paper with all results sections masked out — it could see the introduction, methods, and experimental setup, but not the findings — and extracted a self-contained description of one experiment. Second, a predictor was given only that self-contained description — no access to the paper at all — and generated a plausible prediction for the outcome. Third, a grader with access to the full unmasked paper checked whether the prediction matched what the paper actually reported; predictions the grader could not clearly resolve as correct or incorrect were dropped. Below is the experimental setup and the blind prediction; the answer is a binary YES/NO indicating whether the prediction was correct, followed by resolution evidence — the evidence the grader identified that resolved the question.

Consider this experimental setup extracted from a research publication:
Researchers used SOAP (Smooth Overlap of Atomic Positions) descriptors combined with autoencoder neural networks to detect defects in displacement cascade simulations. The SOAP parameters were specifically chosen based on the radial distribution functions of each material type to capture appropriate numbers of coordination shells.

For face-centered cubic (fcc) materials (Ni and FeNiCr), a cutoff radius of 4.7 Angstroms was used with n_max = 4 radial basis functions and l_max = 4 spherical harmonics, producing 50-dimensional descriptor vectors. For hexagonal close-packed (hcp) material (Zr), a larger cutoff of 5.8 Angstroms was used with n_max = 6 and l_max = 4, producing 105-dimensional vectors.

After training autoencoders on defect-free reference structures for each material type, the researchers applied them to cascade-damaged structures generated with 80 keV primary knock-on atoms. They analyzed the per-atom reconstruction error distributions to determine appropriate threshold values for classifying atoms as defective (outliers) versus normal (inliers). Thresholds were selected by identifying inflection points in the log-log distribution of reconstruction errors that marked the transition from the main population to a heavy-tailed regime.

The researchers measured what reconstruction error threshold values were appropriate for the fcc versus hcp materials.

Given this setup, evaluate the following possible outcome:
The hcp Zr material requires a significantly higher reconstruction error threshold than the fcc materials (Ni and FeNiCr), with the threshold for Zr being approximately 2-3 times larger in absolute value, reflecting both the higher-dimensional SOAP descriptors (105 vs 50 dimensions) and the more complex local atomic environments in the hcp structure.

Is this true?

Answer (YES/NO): NO